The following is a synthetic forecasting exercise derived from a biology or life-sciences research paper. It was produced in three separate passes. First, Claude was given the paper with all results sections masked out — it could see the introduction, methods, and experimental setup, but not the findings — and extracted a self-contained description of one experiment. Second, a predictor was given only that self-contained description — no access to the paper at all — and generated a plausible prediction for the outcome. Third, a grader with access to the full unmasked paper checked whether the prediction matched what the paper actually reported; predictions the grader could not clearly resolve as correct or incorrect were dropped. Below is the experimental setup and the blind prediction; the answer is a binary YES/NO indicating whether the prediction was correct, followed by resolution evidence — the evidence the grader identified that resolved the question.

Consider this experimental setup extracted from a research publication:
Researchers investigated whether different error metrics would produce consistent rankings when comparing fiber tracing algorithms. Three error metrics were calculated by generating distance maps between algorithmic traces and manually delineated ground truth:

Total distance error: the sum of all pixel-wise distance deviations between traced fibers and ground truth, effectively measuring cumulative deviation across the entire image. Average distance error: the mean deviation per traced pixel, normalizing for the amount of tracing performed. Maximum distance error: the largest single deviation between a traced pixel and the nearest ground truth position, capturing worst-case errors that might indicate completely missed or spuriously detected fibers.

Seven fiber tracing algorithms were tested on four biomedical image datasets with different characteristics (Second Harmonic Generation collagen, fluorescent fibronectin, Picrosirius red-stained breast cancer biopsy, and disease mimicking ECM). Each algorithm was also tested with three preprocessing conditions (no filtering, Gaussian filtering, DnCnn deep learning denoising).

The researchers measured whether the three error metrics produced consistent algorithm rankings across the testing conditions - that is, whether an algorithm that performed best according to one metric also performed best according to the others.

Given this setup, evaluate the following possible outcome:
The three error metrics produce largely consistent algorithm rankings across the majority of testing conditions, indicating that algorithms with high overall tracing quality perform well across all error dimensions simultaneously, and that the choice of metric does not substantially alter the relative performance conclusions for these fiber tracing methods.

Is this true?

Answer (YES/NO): NO